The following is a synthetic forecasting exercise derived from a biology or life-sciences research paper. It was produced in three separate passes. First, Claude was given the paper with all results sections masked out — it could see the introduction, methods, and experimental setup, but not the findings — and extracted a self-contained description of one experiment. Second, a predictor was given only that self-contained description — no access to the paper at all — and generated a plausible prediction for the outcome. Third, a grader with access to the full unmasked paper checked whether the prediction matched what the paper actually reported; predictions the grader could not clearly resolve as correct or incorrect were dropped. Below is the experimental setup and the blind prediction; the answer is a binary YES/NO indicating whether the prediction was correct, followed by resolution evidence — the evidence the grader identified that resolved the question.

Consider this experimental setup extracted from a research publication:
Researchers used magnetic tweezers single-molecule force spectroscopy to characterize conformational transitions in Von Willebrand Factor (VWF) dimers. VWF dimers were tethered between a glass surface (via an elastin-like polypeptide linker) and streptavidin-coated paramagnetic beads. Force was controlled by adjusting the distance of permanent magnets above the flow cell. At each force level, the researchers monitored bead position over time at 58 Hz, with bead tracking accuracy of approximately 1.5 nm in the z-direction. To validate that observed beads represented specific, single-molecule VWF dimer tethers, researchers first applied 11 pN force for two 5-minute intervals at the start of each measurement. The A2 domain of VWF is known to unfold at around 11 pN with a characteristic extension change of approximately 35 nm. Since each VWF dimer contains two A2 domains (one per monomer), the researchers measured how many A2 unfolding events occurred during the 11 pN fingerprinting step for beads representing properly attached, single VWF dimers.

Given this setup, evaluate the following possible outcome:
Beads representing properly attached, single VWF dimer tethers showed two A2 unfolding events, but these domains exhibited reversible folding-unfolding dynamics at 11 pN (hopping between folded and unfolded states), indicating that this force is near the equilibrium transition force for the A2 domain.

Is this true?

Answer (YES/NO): NO